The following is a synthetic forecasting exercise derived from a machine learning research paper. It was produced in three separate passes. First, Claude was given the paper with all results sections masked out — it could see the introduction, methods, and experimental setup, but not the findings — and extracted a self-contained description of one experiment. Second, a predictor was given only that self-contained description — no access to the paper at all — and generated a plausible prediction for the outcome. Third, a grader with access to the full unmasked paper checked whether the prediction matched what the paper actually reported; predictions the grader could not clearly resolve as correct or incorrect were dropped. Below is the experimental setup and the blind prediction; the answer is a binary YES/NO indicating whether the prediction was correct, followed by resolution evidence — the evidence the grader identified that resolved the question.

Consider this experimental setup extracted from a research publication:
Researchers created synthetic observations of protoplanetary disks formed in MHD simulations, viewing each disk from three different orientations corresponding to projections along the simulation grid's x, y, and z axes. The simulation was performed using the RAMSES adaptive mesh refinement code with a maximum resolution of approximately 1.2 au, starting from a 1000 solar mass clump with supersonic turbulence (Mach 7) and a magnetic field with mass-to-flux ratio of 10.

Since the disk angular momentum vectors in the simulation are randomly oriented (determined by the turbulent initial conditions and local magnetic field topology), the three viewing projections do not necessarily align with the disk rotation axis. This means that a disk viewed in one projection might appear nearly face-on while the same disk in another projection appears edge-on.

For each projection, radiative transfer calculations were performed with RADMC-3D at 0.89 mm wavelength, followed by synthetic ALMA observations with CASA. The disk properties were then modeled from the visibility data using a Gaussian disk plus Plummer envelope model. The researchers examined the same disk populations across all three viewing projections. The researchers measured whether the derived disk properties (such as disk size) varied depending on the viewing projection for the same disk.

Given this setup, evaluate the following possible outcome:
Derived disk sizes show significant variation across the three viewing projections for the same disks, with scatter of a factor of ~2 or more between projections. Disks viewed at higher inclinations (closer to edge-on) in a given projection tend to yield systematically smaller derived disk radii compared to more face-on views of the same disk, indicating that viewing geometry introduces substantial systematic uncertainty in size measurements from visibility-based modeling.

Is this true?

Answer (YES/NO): NO